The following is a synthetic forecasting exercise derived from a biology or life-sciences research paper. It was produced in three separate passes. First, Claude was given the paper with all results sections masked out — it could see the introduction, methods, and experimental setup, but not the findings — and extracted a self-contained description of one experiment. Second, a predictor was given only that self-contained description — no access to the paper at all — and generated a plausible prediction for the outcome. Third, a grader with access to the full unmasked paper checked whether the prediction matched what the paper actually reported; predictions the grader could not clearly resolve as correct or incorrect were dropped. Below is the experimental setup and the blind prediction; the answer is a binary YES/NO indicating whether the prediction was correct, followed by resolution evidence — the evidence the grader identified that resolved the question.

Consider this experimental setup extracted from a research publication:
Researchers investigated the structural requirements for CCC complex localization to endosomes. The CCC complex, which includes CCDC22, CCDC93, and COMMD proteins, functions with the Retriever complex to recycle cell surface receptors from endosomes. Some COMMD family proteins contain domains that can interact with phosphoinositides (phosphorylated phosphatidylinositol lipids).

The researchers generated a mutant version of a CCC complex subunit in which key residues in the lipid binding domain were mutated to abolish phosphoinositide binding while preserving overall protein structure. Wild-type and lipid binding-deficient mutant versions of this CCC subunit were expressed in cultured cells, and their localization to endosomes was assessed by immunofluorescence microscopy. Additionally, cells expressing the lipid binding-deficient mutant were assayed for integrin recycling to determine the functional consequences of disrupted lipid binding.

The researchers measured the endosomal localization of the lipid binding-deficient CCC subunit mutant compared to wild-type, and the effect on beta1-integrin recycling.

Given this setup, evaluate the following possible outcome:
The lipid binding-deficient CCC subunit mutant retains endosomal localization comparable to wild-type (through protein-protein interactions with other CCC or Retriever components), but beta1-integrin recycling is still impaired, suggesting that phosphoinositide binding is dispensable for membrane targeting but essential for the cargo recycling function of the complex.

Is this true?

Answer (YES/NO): NO